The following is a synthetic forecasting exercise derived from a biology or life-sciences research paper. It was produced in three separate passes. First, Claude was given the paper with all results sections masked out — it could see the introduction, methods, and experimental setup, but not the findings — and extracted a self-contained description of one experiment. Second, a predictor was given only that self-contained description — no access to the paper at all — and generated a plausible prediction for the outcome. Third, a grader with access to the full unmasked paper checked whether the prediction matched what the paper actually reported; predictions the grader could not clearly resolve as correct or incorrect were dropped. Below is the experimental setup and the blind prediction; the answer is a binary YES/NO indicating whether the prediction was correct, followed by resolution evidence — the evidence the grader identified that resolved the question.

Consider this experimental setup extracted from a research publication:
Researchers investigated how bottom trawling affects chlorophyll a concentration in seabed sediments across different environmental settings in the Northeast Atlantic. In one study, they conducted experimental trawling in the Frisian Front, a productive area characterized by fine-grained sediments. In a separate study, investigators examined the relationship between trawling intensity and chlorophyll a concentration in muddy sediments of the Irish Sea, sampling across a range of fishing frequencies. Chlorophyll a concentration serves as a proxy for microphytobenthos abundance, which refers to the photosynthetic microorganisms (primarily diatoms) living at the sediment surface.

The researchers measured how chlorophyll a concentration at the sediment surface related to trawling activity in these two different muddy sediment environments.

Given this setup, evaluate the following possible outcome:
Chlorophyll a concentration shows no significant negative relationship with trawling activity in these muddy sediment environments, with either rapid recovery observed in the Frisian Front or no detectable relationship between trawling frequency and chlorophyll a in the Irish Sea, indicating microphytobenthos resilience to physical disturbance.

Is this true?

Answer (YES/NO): NO